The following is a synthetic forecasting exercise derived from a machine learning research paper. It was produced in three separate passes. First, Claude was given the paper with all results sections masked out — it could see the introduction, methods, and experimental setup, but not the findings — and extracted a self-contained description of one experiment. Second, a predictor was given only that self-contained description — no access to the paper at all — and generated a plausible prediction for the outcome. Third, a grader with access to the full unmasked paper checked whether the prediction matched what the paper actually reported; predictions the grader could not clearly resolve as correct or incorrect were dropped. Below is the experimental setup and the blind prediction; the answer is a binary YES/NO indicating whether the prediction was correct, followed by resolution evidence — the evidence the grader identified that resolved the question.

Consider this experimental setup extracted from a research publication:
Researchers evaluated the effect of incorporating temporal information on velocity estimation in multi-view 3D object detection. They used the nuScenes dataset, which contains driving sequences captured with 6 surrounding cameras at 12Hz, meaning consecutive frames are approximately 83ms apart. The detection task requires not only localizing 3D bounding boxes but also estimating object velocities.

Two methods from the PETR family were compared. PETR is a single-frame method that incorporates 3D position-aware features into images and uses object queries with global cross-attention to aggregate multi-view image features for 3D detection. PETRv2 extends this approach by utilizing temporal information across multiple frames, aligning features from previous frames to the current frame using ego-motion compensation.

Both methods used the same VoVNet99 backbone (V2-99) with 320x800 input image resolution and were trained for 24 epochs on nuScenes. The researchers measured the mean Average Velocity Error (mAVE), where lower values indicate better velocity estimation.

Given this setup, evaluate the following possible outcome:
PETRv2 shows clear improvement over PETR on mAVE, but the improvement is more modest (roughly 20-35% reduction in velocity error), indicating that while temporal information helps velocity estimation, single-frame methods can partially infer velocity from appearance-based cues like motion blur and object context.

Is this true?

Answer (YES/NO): NO